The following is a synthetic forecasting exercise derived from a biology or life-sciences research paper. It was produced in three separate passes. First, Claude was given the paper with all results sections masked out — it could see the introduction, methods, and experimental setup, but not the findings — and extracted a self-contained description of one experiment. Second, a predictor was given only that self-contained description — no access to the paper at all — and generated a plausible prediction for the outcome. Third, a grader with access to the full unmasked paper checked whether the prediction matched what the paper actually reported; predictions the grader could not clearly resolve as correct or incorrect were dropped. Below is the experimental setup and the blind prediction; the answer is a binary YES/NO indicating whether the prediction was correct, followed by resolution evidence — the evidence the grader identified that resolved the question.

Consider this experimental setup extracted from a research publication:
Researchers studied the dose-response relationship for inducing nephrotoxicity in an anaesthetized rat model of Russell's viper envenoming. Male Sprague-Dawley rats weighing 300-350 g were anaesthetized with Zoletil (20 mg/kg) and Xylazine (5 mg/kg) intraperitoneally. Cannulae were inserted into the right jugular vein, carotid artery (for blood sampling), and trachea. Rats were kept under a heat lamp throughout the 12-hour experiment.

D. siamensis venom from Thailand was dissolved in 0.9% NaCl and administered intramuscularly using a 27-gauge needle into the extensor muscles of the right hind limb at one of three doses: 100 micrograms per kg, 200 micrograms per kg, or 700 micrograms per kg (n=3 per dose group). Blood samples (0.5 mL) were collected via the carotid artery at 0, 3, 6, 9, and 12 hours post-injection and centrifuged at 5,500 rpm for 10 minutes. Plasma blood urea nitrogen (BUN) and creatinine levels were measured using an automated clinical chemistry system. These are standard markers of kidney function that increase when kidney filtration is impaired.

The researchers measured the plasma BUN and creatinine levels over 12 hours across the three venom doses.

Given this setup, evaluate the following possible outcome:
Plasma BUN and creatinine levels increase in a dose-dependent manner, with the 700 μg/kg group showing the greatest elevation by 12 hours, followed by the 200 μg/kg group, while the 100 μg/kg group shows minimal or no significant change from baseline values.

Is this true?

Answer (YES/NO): NO